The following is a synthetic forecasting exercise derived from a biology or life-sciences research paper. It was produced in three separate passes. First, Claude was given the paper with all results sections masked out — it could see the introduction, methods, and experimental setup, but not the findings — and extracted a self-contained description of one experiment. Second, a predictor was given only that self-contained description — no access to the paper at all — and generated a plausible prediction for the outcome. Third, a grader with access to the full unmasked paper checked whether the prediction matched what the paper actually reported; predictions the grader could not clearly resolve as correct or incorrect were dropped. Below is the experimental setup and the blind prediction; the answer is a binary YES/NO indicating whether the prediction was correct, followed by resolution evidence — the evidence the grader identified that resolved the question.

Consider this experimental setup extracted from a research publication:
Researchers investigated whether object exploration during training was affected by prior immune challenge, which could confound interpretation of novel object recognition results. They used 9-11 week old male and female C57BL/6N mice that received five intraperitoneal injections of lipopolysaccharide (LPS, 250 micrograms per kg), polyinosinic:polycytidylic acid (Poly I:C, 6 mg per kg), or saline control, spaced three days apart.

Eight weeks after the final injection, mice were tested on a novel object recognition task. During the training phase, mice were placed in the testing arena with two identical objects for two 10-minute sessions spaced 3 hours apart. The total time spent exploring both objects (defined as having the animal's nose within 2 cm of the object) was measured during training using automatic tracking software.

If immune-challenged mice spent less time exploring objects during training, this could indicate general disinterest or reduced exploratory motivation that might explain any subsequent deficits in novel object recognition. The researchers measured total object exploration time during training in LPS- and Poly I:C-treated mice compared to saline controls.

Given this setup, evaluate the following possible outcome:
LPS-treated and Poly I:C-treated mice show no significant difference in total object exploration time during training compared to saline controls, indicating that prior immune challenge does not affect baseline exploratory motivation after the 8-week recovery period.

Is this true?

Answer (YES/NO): YES